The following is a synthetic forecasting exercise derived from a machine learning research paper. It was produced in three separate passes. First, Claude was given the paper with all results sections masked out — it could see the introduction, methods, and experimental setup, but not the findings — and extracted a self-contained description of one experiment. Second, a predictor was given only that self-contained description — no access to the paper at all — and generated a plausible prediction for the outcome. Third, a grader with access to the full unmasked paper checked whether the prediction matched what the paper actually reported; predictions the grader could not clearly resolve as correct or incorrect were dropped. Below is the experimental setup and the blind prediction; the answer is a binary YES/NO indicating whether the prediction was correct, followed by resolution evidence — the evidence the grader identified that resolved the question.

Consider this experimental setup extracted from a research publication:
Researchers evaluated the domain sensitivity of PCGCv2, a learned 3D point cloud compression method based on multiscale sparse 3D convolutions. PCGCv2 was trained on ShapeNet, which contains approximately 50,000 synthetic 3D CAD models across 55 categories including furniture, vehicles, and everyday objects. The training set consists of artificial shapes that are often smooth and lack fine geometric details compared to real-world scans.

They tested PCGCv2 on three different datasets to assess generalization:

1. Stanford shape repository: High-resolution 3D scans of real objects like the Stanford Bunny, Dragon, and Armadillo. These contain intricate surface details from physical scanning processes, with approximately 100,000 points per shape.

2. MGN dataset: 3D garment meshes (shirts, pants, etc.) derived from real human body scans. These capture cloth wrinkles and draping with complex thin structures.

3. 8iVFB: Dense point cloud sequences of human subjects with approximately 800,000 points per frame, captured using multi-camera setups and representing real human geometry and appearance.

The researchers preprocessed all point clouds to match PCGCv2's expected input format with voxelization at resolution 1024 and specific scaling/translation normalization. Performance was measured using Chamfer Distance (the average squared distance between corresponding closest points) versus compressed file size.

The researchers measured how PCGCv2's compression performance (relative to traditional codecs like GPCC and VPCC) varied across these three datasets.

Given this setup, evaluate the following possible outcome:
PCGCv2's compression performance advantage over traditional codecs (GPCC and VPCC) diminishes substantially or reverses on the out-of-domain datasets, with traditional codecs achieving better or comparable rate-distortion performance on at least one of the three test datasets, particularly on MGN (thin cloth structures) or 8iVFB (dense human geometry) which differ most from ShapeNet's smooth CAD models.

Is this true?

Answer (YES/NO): NO